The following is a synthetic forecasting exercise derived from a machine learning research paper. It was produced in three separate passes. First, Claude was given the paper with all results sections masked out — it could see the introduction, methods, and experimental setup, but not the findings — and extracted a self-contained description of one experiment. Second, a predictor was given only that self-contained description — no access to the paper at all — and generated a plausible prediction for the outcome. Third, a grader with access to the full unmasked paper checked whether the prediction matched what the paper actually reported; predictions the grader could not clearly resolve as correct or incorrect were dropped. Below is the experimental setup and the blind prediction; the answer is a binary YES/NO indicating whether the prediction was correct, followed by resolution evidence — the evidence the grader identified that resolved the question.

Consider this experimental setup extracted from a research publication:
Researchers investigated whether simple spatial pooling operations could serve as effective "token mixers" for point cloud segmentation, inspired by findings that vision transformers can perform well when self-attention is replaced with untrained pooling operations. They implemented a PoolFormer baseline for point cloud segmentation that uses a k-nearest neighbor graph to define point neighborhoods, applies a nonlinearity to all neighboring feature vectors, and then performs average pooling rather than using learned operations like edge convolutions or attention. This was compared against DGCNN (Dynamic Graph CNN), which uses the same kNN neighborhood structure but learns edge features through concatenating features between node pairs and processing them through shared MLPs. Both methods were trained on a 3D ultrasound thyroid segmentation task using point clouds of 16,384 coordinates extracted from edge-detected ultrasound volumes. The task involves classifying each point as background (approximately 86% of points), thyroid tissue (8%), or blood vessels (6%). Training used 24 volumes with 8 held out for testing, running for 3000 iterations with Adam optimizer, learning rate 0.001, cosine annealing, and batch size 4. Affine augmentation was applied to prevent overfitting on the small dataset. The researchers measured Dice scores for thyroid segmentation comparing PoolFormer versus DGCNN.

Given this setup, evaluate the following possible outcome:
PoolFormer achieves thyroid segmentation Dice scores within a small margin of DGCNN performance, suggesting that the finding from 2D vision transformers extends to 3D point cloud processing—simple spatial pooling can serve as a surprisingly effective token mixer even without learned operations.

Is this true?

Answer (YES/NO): NO